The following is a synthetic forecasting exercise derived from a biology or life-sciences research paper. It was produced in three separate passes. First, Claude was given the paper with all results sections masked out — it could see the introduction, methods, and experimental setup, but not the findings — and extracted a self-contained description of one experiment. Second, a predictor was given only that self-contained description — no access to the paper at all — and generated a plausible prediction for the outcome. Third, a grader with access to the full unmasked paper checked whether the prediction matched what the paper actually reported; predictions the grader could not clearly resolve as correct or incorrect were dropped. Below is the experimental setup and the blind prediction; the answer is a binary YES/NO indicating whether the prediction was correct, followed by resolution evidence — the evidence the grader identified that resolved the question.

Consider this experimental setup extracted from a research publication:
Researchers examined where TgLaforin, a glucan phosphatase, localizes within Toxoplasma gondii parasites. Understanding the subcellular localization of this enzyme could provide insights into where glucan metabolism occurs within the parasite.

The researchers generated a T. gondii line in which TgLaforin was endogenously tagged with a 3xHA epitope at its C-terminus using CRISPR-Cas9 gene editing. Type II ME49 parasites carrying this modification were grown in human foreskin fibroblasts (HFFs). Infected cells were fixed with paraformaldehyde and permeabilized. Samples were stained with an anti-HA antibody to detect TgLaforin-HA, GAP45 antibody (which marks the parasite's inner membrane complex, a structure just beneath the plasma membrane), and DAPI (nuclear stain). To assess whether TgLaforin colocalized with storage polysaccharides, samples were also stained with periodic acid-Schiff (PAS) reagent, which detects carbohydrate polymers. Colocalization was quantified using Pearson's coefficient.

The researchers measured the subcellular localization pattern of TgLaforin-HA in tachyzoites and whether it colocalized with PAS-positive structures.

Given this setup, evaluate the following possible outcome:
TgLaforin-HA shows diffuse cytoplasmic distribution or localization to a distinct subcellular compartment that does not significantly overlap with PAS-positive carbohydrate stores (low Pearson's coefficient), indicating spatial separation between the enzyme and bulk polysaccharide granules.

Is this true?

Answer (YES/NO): NO